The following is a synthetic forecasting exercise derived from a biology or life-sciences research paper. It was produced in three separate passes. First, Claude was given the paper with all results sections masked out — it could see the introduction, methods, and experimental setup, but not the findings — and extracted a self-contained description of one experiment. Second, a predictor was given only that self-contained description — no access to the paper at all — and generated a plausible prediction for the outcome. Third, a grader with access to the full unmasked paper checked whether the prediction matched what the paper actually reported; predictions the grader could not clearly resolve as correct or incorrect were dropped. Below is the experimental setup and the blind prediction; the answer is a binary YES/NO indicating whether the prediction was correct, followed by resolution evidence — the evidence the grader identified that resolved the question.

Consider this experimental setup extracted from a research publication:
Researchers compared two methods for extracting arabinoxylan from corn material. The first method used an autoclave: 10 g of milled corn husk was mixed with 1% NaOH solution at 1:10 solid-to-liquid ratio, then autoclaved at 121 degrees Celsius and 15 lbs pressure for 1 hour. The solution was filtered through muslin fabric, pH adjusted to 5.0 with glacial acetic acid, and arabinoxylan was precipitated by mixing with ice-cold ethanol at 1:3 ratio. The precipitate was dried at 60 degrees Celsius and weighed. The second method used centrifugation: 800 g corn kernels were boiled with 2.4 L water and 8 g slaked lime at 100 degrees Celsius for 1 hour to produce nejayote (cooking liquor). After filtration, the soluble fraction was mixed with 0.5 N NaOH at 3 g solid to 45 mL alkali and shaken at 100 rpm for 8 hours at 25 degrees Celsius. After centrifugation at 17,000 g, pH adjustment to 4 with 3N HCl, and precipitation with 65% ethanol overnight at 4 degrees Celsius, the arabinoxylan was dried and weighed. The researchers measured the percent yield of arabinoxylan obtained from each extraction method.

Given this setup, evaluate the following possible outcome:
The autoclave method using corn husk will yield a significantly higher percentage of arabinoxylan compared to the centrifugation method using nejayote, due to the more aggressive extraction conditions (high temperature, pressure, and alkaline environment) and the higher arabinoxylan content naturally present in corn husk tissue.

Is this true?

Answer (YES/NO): NO